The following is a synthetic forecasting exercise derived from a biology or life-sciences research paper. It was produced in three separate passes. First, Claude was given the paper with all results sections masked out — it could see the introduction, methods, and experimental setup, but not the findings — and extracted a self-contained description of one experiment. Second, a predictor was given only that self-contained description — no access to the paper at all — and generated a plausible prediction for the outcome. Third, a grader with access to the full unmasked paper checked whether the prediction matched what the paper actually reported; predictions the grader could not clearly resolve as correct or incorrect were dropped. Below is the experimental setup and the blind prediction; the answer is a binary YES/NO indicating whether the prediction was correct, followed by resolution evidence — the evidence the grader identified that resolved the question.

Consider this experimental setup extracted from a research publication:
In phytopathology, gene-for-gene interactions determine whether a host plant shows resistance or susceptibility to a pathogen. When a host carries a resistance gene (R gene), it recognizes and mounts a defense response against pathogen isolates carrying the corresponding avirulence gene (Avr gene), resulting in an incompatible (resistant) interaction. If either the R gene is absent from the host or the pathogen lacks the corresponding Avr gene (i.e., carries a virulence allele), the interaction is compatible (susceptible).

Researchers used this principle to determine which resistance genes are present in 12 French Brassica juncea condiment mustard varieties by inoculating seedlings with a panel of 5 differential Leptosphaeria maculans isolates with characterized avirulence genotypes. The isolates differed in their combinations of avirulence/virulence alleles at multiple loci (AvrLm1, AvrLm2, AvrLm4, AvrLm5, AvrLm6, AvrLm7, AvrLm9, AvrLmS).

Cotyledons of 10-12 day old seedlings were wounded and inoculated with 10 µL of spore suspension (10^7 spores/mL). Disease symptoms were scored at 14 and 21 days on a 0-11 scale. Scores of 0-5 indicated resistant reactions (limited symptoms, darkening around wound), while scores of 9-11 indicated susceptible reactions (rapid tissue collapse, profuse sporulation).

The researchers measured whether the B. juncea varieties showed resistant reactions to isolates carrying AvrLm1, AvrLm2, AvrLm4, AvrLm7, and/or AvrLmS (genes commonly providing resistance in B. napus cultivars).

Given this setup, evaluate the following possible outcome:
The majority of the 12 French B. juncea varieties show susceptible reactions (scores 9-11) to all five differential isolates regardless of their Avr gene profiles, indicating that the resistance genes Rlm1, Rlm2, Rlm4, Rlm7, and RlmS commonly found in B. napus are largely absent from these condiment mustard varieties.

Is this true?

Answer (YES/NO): NO